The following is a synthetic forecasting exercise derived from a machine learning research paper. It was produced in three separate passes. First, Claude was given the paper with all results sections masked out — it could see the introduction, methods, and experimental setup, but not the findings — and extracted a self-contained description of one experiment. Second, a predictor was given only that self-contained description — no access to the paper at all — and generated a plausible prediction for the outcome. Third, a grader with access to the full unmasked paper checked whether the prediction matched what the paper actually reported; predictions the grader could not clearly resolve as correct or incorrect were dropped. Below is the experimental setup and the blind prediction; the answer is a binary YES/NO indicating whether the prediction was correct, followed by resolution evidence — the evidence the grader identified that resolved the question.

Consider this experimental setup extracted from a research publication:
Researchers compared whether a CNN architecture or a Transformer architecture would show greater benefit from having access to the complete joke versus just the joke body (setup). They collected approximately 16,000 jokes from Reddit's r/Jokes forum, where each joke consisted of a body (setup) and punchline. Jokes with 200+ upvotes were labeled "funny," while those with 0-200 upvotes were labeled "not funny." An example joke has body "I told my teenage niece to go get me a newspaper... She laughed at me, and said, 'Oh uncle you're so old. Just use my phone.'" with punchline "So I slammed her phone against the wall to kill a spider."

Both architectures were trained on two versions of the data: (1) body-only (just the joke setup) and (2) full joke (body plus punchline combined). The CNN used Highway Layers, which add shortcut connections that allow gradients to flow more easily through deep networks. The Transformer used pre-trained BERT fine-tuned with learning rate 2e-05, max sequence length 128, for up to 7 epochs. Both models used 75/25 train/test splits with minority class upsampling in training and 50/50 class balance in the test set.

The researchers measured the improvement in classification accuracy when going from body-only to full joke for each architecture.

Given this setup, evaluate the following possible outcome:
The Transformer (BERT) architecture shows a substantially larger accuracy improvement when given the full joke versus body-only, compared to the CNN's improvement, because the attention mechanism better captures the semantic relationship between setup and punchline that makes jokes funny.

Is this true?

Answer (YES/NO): YES